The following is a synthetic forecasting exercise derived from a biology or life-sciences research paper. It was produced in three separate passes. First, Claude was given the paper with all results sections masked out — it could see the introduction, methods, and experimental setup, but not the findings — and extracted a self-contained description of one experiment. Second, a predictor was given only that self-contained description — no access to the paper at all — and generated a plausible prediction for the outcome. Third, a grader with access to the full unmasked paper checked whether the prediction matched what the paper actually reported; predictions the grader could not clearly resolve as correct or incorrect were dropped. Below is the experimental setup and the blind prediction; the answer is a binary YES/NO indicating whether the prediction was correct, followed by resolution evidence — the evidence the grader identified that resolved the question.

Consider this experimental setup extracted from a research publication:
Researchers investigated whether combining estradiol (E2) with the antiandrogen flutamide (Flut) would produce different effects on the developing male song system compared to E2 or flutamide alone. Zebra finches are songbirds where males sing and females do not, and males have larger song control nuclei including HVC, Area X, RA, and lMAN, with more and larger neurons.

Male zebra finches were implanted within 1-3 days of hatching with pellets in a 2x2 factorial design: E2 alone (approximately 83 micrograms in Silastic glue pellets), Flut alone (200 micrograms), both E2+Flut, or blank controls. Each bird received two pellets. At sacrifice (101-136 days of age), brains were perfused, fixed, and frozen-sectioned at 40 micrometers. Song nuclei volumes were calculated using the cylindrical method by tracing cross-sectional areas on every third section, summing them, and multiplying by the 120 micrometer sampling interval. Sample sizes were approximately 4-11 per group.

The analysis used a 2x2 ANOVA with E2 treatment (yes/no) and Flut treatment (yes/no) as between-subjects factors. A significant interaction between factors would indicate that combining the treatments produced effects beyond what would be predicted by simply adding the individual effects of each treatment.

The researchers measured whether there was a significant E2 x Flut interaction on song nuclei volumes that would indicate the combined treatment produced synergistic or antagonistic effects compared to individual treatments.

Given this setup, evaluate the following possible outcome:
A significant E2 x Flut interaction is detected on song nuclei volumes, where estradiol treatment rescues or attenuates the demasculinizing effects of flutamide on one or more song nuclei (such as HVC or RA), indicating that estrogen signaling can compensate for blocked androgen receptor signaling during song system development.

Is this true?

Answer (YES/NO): NO